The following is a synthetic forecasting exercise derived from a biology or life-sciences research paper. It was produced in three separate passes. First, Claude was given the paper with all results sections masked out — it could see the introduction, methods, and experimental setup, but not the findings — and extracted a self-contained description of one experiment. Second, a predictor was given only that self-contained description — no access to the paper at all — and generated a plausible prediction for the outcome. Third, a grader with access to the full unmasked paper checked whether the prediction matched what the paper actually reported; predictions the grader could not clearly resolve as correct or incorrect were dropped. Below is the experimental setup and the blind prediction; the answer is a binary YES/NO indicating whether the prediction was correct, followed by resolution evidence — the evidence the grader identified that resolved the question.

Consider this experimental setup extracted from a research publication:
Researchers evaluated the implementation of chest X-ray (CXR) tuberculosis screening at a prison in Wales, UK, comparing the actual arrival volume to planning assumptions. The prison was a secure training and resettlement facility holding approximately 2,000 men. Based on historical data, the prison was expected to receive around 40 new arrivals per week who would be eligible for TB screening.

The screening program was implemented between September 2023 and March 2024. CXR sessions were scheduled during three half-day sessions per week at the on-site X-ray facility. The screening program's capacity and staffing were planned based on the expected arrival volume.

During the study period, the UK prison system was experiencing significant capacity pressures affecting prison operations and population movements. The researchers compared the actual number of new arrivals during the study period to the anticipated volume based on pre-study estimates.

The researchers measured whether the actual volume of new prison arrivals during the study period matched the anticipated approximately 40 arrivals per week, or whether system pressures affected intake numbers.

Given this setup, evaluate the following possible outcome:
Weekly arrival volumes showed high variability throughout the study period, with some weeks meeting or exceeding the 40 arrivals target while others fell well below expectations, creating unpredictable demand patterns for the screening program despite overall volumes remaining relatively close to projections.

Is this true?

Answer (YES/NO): NO